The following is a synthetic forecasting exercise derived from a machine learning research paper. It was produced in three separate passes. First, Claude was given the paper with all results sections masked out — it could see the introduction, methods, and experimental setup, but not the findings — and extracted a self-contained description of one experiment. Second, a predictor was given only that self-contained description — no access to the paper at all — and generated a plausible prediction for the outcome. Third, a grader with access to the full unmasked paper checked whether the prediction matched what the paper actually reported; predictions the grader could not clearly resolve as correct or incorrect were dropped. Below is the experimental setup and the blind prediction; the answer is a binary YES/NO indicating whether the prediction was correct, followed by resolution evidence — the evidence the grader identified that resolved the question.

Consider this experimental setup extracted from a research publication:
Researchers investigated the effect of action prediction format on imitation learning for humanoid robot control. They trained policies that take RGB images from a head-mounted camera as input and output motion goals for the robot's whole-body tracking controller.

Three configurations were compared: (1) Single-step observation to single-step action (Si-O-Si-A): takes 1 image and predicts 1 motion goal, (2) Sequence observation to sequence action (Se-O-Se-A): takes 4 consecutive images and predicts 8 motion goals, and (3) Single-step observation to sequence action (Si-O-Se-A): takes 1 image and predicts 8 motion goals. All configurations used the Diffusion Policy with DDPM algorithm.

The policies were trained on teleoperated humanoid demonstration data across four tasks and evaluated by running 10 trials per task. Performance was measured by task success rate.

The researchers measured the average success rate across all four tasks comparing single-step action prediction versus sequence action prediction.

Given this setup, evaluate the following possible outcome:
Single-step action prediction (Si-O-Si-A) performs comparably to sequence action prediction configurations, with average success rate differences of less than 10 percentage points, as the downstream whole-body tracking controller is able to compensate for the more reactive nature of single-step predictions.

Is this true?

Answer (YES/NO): NO